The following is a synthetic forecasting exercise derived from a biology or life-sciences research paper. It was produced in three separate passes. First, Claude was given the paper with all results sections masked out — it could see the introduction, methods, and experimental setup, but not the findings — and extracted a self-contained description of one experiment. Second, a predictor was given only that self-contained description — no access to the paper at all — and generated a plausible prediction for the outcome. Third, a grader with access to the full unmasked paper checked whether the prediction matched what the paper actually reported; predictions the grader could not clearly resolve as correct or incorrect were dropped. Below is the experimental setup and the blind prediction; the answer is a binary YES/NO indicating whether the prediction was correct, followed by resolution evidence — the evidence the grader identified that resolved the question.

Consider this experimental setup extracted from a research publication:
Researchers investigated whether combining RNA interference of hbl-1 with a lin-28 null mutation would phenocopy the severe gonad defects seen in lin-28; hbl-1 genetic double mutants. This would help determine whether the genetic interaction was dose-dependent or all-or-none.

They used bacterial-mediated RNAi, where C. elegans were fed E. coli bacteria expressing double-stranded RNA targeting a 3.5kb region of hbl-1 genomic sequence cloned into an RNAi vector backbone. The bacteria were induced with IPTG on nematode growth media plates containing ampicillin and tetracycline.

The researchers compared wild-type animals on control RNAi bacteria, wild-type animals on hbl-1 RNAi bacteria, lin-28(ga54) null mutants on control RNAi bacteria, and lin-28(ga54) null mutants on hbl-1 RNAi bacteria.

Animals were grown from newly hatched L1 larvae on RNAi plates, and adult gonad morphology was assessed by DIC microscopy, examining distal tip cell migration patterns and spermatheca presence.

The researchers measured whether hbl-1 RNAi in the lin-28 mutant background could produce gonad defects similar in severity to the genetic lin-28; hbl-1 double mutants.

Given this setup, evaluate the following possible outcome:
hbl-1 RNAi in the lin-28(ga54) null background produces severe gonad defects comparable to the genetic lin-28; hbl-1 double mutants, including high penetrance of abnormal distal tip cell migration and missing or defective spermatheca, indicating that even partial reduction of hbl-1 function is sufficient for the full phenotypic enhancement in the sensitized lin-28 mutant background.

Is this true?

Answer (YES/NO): NO